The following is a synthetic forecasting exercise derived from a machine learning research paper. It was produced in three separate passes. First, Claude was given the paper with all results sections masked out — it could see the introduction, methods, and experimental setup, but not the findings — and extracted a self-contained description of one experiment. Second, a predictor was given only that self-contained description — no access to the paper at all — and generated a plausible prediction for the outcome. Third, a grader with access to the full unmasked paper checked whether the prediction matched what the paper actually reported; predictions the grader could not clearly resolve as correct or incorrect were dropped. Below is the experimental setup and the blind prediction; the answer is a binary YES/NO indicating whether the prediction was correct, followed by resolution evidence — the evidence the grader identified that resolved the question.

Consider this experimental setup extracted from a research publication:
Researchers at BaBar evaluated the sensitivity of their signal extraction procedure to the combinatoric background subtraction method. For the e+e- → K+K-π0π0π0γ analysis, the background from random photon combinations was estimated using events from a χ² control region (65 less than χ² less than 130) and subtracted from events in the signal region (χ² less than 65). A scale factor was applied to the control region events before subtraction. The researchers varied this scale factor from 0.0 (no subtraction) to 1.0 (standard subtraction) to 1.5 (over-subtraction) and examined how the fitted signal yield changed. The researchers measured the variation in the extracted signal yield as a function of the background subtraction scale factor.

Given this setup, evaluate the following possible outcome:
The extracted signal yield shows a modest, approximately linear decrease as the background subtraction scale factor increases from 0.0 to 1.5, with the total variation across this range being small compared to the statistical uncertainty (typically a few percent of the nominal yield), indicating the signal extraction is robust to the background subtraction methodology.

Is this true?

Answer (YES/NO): NO